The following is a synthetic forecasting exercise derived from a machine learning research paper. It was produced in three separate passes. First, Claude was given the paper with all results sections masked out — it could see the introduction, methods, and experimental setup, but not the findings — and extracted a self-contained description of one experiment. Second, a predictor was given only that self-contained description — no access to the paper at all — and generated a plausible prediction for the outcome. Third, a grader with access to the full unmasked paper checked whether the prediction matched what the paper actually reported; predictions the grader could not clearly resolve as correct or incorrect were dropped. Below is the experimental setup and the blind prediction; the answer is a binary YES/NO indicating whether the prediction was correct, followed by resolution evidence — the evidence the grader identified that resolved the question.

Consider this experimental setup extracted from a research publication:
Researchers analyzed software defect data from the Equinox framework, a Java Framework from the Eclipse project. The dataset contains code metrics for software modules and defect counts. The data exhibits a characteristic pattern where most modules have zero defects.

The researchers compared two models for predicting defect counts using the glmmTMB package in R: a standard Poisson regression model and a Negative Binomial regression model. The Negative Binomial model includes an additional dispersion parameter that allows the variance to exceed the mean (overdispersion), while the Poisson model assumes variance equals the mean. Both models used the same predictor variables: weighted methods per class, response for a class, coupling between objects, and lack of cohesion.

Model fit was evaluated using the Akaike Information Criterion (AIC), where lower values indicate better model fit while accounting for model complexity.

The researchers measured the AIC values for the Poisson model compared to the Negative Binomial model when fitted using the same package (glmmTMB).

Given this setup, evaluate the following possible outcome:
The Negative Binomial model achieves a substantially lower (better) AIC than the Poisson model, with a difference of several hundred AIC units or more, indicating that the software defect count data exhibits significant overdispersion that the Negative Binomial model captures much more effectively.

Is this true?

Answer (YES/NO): NO